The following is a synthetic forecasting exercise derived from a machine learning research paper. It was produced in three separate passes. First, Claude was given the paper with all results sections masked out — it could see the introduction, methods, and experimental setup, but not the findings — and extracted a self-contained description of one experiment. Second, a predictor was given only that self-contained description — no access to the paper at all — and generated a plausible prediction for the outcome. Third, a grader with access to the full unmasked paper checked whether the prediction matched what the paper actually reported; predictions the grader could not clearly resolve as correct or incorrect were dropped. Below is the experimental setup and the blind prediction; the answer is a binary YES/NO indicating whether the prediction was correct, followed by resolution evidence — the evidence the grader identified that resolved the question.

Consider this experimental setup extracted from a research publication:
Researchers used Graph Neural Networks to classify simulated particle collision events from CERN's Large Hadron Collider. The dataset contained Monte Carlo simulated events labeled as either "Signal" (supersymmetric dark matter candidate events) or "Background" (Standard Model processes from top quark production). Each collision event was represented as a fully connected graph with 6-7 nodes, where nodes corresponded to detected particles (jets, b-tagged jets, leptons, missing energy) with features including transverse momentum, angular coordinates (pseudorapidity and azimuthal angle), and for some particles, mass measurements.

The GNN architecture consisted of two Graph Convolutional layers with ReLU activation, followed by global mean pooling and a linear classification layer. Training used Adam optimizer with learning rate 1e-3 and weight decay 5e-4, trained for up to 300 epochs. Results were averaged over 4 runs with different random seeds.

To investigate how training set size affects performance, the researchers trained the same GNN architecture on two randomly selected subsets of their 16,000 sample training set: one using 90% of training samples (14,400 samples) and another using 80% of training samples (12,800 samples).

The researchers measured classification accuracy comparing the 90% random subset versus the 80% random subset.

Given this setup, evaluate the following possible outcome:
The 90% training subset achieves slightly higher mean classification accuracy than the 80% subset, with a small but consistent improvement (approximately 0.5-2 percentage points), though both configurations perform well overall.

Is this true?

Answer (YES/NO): NO